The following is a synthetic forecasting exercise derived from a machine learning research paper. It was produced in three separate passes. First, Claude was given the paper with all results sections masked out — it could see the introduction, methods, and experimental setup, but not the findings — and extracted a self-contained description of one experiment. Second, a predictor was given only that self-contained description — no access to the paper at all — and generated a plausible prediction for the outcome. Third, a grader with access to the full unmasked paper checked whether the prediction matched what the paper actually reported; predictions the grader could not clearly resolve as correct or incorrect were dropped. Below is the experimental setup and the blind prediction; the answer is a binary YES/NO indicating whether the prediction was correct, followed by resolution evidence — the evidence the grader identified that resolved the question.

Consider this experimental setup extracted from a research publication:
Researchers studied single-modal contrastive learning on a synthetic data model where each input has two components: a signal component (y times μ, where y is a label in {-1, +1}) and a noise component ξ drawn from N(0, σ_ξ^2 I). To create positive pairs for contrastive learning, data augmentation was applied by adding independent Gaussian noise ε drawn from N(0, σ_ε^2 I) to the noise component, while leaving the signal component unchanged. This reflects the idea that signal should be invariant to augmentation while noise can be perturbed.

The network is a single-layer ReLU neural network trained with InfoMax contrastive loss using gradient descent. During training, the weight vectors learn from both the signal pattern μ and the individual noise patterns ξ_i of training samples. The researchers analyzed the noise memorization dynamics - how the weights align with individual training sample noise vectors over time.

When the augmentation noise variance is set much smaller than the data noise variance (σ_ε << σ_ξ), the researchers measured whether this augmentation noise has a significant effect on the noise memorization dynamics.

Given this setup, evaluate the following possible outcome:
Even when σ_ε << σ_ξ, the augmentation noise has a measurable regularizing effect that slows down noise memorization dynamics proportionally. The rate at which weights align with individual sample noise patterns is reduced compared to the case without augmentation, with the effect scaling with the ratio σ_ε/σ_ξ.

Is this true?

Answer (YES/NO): NO